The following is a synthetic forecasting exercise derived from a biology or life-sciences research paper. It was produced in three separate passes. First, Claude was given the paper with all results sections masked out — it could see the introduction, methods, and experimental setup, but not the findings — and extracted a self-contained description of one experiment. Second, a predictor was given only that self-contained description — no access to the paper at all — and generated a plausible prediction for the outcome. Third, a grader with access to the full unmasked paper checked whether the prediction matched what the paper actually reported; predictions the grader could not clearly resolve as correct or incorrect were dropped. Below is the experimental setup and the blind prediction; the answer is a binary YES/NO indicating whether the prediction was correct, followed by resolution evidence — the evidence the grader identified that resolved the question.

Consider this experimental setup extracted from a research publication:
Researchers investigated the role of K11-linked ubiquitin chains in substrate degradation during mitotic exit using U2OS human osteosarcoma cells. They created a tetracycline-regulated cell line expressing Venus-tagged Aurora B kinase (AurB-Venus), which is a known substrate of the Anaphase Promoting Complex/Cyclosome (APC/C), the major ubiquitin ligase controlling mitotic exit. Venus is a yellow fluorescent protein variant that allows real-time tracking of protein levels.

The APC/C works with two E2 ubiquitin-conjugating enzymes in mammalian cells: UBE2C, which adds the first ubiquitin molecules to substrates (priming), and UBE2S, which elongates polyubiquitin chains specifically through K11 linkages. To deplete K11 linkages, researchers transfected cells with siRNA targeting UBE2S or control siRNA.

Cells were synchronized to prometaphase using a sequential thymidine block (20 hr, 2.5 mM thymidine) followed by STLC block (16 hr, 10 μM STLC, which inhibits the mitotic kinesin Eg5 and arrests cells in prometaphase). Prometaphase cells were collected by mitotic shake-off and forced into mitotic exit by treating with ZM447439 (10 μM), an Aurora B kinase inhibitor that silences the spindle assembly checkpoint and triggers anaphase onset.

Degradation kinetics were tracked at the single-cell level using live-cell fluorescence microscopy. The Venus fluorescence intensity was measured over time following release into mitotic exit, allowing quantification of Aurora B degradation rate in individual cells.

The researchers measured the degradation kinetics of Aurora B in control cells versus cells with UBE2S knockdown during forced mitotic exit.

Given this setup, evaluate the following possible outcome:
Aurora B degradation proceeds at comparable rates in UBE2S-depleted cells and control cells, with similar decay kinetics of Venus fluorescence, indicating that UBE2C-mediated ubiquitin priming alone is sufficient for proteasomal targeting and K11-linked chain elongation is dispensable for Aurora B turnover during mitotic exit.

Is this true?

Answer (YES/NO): NO